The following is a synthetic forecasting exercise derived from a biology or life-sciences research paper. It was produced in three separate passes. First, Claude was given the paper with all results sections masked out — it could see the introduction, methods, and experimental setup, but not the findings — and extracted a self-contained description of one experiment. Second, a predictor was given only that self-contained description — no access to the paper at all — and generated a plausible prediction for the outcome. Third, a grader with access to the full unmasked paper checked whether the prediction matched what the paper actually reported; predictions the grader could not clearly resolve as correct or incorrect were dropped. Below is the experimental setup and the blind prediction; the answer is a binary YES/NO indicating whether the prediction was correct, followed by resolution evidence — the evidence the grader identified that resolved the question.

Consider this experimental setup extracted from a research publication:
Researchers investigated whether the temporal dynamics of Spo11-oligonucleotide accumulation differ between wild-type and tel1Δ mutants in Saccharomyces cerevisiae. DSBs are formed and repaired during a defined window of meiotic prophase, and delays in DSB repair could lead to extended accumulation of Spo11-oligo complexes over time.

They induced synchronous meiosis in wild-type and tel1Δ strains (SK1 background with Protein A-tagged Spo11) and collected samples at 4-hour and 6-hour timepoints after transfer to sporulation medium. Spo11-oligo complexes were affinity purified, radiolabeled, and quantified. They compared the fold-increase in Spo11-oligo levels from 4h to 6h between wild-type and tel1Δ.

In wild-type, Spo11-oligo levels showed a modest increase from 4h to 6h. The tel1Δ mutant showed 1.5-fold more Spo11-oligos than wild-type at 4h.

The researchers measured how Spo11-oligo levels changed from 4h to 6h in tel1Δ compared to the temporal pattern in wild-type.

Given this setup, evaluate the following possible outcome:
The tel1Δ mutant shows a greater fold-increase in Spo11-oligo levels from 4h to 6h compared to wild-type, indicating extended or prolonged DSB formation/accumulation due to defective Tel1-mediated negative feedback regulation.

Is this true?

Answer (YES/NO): YES